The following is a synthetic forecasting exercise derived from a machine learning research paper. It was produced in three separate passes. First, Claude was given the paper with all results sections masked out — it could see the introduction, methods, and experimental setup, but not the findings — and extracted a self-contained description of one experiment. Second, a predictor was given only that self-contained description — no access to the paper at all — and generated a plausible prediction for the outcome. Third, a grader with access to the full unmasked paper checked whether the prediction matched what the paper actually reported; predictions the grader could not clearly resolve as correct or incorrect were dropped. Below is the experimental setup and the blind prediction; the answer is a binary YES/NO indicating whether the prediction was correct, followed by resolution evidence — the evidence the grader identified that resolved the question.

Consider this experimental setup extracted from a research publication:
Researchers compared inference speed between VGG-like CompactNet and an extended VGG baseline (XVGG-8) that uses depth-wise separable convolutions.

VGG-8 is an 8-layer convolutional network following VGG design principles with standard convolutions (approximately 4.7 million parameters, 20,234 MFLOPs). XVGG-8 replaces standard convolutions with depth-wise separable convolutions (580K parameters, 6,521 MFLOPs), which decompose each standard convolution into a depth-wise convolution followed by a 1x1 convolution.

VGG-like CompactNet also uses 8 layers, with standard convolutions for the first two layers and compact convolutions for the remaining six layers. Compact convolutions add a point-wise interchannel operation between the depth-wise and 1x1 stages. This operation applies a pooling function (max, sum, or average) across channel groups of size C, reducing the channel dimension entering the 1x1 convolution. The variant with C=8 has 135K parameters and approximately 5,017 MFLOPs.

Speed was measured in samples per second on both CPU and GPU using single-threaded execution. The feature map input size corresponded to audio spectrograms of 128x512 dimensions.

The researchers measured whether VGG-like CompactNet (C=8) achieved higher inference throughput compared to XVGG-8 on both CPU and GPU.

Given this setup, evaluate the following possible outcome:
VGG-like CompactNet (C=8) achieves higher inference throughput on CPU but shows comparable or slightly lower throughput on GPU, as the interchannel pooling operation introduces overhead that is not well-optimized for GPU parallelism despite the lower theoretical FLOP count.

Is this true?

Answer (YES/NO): NO